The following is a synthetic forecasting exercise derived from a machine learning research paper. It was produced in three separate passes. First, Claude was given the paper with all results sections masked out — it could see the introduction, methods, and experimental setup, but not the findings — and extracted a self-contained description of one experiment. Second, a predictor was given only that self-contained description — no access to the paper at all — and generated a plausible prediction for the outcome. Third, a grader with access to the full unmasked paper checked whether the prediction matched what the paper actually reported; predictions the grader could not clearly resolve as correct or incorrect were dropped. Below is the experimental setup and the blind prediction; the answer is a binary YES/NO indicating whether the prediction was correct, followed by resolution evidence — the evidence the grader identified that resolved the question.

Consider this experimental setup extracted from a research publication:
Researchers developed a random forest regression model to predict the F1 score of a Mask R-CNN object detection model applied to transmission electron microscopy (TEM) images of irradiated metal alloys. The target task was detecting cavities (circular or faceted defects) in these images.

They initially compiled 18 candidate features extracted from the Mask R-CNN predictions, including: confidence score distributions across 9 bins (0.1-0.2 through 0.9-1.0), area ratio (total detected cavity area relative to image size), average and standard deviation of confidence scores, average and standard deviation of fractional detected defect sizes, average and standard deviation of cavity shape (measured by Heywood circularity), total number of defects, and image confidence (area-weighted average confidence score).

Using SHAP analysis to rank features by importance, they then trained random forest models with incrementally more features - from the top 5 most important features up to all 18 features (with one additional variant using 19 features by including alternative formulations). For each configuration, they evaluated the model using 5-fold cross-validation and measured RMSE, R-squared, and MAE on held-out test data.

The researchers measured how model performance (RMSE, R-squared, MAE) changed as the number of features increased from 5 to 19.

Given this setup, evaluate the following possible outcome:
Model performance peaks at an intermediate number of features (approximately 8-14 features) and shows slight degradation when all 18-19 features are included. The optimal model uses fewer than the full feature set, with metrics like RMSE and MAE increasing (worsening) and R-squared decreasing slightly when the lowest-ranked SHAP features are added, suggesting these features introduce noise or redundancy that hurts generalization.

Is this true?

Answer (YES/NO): YES